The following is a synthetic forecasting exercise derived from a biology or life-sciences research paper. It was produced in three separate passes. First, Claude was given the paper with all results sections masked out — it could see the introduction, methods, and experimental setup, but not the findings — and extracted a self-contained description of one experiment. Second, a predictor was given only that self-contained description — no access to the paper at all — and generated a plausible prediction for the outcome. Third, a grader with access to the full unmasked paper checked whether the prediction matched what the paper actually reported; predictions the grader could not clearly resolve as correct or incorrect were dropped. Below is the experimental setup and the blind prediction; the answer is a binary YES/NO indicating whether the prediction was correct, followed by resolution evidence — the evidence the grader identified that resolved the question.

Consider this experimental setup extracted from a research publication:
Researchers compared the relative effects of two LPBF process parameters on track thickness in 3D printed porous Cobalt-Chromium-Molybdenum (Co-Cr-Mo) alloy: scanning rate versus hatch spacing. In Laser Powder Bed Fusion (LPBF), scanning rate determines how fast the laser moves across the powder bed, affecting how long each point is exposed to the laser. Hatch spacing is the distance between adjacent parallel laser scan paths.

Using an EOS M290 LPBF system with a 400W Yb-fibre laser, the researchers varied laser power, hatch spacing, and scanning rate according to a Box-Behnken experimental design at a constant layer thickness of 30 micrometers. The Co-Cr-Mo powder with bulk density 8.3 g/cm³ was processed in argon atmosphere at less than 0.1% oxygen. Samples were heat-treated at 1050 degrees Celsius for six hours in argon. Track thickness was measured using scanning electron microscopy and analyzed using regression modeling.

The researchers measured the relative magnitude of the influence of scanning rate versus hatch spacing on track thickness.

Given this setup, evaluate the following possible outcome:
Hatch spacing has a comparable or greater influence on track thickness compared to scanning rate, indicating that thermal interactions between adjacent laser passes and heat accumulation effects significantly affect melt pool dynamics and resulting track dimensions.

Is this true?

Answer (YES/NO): NO